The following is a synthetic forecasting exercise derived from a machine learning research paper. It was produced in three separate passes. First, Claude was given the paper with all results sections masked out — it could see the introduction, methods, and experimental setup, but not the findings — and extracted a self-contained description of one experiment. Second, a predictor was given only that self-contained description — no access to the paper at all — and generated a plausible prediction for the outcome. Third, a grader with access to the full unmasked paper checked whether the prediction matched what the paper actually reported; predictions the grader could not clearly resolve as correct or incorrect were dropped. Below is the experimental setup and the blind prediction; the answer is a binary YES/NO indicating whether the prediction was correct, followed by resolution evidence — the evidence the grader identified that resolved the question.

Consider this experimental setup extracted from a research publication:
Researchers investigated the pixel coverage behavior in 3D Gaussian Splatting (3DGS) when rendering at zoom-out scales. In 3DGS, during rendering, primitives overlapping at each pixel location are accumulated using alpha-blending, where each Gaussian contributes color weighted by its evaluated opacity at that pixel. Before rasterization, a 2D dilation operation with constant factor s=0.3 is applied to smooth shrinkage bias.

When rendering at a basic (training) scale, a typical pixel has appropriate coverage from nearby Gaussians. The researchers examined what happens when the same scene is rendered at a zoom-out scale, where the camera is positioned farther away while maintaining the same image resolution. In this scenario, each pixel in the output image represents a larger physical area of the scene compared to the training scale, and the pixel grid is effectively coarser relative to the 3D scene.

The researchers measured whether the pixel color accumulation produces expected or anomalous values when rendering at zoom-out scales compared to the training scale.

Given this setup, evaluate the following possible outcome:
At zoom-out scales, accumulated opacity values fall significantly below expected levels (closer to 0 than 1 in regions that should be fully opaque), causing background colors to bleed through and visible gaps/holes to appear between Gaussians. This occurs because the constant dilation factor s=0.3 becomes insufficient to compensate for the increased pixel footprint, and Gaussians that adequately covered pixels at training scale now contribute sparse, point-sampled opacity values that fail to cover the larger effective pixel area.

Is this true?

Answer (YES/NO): NO